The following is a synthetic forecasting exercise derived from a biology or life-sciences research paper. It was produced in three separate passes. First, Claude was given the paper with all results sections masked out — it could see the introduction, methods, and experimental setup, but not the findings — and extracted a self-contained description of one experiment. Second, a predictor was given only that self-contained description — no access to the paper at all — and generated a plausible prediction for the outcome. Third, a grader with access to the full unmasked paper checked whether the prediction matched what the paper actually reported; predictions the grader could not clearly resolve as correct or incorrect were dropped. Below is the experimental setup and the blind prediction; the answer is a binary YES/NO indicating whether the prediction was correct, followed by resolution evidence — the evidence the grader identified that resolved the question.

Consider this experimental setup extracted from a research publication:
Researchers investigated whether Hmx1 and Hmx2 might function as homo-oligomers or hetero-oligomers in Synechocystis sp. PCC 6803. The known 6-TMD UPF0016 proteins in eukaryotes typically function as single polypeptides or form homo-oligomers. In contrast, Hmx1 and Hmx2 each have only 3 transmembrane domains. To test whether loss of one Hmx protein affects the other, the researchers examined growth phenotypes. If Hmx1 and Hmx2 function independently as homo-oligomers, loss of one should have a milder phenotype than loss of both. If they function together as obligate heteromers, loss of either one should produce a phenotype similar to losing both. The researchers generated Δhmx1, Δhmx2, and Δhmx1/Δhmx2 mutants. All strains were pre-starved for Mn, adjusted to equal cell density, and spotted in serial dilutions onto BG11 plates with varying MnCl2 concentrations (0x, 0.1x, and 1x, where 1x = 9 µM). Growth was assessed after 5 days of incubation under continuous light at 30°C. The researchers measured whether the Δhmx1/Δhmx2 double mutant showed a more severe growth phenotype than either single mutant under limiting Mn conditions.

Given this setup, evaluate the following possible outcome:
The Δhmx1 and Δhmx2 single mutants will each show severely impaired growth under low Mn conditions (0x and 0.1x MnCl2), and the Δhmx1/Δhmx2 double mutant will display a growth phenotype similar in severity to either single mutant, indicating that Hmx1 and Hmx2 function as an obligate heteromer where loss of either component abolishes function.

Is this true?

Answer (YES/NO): YES